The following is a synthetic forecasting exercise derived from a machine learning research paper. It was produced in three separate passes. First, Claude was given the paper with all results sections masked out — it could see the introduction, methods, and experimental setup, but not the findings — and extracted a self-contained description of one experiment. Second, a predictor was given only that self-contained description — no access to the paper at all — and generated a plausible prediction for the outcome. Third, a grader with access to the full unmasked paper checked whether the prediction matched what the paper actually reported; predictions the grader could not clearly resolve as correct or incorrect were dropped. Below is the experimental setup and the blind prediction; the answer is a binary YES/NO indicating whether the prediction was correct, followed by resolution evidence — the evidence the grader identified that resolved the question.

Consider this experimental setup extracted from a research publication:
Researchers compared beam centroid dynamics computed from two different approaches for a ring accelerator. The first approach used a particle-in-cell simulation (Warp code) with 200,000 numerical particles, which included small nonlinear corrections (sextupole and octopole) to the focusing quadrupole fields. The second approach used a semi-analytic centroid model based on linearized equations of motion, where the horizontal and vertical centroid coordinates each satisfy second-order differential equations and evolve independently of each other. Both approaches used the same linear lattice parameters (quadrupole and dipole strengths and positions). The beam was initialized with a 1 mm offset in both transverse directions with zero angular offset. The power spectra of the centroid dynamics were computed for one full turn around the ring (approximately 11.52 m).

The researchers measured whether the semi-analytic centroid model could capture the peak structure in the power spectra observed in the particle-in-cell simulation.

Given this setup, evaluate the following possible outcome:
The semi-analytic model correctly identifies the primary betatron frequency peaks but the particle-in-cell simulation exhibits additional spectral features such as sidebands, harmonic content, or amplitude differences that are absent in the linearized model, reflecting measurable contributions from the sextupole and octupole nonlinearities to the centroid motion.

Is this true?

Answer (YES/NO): NO